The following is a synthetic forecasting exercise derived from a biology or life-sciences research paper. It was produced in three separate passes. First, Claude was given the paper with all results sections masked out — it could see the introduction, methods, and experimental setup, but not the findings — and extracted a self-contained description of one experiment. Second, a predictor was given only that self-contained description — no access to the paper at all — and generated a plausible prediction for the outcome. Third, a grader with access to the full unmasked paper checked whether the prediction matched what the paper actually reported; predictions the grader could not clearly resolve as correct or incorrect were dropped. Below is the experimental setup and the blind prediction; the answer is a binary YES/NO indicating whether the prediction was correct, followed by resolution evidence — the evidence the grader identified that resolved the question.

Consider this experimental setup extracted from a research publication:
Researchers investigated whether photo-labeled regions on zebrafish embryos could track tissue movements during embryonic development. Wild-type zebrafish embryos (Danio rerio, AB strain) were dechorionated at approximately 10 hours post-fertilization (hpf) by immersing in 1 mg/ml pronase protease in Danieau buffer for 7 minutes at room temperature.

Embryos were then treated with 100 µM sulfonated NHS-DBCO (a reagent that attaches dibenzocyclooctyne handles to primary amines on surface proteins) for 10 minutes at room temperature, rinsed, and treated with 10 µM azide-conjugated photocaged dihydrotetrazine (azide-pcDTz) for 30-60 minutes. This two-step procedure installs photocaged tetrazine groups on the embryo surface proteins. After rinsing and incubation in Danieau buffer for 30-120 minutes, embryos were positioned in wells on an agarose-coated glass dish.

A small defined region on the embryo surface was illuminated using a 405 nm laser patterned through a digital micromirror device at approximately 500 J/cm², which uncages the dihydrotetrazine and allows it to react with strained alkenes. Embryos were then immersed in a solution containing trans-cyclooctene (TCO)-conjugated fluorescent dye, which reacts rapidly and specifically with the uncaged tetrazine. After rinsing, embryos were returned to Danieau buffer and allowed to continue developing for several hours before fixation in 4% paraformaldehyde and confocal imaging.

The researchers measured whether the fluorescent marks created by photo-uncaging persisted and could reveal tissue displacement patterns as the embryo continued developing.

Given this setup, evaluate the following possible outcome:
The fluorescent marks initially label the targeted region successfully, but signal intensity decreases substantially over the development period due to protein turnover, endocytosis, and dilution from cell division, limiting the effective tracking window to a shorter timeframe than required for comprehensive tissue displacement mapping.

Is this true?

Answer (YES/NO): NO